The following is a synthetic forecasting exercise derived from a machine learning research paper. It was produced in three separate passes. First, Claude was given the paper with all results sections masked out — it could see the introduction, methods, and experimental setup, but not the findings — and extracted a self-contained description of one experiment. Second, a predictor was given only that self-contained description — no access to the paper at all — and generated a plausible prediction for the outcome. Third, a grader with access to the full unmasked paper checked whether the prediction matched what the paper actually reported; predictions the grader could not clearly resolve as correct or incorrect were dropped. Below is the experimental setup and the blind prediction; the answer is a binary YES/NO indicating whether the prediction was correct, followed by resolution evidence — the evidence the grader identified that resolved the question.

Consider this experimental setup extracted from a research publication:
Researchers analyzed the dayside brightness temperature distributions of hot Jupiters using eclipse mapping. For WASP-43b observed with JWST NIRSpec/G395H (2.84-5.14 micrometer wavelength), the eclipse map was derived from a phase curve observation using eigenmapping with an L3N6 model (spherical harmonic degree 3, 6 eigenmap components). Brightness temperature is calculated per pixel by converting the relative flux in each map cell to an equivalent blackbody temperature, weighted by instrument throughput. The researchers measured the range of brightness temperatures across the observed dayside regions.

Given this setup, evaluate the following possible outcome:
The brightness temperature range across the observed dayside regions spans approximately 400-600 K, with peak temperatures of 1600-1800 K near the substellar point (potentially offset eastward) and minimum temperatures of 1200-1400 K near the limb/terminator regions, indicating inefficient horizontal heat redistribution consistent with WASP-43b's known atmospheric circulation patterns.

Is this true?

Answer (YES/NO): NO